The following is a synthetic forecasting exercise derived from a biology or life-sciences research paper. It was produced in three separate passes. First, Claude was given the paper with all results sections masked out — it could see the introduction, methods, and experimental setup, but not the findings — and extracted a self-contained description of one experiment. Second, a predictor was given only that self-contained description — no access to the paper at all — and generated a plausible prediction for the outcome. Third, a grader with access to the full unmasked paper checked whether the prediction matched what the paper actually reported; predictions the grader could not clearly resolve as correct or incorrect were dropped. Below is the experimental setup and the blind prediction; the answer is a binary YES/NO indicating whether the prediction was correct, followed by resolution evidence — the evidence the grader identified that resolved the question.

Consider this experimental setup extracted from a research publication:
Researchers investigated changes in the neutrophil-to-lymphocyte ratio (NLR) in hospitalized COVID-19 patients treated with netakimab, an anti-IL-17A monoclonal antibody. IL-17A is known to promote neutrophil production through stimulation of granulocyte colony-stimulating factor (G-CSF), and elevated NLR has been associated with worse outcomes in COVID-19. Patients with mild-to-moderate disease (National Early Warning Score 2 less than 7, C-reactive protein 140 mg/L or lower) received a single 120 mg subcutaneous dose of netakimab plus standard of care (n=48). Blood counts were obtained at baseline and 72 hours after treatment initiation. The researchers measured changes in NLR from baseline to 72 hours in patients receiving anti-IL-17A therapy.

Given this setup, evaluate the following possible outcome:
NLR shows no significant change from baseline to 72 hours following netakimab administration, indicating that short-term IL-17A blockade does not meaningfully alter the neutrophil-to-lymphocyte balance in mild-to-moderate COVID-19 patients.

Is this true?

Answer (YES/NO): NO